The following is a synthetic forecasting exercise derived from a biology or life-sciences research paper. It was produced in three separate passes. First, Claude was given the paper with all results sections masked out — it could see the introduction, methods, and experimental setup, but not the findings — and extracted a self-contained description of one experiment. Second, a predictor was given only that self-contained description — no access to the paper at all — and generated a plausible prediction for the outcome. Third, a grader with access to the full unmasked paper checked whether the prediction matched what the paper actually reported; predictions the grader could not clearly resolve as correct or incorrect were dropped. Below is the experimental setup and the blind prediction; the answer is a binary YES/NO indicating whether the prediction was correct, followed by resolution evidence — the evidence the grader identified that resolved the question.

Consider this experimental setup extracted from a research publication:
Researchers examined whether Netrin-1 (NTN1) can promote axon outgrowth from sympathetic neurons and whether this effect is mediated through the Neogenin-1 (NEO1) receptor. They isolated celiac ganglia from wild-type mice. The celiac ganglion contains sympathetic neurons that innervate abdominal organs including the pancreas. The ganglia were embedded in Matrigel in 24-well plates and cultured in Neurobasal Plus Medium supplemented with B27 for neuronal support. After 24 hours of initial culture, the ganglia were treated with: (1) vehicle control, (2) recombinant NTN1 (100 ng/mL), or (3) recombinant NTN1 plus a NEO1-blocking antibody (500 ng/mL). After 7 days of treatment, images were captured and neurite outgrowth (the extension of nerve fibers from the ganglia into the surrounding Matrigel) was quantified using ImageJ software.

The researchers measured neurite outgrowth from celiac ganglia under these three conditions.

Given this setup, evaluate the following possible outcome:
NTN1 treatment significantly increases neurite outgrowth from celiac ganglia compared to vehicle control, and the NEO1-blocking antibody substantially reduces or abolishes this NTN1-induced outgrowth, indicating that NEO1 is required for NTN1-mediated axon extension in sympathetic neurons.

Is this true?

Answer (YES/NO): YES